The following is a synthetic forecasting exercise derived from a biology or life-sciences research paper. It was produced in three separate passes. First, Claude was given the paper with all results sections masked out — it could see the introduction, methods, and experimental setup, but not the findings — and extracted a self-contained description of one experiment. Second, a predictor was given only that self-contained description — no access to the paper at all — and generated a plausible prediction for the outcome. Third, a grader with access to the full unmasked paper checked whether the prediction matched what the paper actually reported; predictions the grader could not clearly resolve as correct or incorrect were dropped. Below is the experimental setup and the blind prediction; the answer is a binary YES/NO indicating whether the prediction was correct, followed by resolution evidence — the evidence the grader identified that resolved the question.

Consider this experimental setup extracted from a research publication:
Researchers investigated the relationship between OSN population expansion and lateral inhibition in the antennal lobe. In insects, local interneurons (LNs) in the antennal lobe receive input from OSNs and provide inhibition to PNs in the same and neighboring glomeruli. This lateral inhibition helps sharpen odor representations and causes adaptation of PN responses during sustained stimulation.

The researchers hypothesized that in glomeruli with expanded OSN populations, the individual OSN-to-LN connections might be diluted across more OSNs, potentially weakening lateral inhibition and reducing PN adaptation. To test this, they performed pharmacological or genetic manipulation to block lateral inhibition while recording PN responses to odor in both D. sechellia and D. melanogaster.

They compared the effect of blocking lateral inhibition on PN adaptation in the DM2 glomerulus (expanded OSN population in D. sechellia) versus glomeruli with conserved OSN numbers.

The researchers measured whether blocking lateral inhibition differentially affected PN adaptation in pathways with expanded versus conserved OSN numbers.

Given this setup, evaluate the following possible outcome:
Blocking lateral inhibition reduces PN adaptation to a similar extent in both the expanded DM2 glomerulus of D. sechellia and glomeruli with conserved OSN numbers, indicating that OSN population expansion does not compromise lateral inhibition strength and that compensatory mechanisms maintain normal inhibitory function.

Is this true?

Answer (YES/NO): NO